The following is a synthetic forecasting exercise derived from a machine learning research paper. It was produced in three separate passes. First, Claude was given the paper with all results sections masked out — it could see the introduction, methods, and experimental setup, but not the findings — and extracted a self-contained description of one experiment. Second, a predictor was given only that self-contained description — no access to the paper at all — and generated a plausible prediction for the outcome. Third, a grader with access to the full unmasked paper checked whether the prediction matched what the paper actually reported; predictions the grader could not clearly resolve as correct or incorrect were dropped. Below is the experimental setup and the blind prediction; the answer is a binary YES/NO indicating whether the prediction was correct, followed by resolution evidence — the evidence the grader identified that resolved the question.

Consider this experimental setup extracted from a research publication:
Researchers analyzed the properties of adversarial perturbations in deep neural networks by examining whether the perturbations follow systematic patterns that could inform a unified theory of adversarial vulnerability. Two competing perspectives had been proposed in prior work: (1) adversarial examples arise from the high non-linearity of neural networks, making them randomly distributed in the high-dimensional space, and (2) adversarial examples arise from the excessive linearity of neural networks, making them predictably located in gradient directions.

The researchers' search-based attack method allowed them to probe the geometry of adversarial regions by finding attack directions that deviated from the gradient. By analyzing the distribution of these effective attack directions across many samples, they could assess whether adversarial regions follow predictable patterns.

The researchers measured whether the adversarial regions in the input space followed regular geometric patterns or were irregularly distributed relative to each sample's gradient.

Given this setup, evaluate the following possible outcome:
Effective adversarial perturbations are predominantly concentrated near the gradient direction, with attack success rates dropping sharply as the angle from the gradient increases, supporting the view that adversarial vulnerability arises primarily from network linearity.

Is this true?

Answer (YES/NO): NO